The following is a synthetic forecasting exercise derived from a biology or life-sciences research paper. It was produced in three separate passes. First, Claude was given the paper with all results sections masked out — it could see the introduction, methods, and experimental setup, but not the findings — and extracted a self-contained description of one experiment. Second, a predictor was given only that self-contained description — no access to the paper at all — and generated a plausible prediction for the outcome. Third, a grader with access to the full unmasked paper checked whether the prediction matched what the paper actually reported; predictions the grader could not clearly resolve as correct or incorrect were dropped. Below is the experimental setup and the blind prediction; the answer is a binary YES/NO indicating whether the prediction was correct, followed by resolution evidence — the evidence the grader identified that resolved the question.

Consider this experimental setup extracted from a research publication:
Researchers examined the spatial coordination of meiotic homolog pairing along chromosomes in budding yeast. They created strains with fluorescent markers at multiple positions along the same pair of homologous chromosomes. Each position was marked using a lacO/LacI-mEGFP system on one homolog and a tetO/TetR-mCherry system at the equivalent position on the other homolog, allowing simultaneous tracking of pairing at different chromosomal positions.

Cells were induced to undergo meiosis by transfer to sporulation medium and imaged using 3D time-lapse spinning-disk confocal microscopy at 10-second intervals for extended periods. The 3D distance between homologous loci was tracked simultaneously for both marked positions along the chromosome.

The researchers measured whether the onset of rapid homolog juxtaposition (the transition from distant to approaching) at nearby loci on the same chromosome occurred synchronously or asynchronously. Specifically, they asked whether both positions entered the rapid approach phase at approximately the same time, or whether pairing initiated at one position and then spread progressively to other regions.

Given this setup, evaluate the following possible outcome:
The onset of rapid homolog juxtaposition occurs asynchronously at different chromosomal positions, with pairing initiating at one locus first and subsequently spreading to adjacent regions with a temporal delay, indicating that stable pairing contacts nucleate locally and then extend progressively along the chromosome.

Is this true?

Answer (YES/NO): NO